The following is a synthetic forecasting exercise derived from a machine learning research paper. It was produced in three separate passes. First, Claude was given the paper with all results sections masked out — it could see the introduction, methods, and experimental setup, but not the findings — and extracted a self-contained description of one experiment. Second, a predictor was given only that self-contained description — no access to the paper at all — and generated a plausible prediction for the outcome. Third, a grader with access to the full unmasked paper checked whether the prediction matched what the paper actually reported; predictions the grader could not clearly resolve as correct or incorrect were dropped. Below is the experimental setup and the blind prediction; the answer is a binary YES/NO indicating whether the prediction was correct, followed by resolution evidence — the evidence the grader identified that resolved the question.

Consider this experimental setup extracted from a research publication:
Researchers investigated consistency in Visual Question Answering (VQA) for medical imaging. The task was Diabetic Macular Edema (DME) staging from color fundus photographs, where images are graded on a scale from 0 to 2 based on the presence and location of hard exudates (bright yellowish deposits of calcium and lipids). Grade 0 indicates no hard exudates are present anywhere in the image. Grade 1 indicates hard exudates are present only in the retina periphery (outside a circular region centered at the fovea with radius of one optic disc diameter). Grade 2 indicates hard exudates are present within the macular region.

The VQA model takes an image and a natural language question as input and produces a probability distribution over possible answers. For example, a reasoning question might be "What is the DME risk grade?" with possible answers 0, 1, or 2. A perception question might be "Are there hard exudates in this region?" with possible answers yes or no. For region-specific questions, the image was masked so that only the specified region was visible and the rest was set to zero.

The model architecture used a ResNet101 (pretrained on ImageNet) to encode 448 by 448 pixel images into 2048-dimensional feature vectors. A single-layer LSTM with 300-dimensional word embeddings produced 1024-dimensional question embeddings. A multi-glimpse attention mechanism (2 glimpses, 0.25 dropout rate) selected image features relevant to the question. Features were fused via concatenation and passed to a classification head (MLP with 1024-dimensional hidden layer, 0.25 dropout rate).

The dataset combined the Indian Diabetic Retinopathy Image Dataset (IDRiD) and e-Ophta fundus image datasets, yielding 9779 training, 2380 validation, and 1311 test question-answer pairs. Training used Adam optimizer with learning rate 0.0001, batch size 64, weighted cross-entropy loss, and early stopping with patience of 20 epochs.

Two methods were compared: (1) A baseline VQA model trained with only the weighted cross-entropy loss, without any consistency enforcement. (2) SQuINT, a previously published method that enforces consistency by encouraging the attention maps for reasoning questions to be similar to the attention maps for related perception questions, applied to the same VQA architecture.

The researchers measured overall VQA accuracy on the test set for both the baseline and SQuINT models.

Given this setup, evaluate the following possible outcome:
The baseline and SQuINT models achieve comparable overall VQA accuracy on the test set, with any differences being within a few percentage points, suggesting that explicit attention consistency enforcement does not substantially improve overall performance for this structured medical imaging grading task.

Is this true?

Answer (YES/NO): YES